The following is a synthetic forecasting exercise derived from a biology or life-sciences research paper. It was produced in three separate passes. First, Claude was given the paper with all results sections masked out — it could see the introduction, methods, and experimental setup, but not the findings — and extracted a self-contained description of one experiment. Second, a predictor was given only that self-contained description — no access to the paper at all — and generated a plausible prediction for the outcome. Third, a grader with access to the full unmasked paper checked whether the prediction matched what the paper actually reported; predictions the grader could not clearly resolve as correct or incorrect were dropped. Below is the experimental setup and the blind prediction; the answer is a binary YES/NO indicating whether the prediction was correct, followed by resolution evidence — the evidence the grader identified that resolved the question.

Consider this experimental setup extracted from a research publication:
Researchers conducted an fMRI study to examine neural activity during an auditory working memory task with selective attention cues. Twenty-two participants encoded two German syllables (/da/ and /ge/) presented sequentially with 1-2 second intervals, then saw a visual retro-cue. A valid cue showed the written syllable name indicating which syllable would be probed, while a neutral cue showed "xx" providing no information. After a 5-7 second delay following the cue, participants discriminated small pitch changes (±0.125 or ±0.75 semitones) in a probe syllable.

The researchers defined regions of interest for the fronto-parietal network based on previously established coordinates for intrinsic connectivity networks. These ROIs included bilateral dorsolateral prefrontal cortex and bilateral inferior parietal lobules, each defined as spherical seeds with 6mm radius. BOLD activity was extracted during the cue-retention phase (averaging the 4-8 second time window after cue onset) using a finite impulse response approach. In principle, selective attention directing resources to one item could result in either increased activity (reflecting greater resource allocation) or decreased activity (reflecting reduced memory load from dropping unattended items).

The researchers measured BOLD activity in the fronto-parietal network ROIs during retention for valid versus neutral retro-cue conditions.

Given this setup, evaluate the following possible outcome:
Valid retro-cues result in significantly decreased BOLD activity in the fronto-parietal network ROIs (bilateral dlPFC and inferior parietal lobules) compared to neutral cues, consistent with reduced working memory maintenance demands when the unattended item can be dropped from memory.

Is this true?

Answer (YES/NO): NO